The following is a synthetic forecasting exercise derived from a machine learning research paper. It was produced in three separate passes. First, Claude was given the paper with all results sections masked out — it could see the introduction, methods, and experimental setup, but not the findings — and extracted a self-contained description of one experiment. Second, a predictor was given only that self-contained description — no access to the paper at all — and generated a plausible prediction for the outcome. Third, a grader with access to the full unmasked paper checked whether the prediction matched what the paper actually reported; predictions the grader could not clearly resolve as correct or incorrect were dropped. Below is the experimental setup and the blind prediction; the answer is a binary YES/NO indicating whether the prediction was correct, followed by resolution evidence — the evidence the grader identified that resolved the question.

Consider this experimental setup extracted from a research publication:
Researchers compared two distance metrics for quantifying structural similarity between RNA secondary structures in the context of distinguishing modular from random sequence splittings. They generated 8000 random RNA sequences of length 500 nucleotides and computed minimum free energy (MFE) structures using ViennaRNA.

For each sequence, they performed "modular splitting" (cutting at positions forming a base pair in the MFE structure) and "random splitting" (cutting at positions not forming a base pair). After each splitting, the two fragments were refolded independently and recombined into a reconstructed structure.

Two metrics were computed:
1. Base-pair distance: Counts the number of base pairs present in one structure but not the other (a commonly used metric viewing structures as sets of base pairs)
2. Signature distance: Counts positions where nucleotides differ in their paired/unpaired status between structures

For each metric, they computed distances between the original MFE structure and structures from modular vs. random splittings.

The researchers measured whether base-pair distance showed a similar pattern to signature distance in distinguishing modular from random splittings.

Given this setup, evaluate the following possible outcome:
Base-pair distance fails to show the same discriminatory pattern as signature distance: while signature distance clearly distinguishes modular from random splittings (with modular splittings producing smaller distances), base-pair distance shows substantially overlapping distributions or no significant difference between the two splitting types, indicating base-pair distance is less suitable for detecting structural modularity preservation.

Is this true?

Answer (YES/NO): NO